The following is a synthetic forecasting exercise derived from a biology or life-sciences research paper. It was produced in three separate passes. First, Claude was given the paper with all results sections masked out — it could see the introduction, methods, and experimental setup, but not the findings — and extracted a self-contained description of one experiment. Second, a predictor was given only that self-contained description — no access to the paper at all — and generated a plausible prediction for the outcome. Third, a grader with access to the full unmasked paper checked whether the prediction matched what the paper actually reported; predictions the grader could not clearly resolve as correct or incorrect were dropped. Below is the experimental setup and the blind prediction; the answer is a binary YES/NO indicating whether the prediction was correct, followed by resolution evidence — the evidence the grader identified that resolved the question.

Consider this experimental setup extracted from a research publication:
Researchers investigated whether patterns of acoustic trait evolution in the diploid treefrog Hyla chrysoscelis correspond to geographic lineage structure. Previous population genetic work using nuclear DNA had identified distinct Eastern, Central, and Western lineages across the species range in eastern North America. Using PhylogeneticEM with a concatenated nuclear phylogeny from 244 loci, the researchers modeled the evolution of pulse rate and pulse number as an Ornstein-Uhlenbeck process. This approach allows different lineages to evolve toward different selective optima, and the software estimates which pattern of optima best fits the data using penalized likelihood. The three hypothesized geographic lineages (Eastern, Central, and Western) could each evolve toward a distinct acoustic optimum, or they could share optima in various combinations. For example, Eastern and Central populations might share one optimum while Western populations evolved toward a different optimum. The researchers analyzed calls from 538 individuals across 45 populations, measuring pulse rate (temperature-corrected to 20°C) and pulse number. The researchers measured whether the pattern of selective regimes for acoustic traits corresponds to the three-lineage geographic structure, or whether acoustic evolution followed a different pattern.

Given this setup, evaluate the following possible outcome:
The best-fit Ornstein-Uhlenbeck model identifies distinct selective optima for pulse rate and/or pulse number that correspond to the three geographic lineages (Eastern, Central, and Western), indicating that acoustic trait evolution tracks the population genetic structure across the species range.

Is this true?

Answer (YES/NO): NO